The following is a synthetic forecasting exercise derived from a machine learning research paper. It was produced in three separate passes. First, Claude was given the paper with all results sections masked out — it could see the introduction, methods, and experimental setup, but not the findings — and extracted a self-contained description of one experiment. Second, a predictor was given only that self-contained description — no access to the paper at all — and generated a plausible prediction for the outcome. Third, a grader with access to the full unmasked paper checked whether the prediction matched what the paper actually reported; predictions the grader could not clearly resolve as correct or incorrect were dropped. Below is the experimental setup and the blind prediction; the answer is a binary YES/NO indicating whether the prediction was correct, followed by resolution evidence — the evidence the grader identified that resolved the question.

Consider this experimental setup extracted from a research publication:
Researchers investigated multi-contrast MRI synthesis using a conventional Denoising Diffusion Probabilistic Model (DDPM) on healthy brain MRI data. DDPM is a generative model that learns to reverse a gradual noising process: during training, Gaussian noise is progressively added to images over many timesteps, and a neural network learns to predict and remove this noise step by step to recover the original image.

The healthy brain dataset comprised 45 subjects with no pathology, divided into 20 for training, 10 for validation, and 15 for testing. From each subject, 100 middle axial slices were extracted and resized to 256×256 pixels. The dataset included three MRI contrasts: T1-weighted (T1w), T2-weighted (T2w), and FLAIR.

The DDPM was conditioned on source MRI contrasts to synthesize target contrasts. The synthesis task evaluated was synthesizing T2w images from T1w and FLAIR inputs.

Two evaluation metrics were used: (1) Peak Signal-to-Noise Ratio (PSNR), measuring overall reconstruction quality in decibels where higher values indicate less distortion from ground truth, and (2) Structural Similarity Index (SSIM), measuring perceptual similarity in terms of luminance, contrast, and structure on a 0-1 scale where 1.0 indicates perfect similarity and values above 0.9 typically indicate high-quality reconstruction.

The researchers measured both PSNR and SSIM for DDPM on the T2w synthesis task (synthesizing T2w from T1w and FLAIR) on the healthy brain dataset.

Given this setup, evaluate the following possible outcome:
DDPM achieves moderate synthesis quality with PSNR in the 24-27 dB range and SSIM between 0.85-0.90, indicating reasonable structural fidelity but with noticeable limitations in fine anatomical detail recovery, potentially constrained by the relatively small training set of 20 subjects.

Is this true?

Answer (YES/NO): NO